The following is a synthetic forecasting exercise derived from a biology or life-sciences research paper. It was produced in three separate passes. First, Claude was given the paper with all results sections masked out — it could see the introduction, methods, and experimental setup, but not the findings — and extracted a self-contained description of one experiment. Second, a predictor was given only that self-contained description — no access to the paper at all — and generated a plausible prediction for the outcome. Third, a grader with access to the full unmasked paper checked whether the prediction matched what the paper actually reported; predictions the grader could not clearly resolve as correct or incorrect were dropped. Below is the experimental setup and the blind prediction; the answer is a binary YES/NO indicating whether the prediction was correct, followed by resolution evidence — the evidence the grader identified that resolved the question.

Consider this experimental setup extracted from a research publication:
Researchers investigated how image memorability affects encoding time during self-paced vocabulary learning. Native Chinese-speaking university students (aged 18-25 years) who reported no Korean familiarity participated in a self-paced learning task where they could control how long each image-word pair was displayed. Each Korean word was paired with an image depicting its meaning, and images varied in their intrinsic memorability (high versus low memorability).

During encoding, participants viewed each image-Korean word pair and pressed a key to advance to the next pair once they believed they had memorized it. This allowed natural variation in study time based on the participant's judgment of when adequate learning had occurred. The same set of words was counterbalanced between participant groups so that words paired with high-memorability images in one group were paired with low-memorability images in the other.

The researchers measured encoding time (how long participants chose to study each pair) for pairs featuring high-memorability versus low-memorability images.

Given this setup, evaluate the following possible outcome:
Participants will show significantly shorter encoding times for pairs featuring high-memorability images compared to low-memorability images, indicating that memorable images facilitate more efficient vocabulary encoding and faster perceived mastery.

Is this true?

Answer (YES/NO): YES